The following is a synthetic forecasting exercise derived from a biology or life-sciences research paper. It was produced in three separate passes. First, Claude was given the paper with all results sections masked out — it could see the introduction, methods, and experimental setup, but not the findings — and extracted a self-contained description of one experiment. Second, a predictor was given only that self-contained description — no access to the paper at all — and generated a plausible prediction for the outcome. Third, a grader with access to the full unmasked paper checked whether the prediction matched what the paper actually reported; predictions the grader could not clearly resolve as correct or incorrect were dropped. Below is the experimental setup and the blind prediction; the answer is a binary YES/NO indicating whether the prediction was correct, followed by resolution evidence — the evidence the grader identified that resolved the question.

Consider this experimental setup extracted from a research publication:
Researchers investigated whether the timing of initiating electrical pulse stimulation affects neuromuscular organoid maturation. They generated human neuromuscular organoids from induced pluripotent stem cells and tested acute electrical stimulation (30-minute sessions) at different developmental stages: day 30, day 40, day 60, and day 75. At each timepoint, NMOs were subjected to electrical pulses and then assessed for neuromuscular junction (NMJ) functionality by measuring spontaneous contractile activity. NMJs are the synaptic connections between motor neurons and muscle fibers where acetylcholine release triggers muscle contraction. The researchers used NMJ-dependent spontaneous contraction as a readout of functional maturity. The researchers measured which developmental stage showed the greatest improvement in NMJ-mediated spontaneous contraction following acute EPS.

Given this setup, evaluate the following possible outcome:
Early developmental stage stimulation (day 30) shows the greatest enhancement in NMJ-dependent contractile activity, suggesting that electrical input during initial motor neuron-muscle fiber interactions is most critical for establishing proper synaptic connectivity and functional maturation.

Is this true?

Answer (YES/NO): YES